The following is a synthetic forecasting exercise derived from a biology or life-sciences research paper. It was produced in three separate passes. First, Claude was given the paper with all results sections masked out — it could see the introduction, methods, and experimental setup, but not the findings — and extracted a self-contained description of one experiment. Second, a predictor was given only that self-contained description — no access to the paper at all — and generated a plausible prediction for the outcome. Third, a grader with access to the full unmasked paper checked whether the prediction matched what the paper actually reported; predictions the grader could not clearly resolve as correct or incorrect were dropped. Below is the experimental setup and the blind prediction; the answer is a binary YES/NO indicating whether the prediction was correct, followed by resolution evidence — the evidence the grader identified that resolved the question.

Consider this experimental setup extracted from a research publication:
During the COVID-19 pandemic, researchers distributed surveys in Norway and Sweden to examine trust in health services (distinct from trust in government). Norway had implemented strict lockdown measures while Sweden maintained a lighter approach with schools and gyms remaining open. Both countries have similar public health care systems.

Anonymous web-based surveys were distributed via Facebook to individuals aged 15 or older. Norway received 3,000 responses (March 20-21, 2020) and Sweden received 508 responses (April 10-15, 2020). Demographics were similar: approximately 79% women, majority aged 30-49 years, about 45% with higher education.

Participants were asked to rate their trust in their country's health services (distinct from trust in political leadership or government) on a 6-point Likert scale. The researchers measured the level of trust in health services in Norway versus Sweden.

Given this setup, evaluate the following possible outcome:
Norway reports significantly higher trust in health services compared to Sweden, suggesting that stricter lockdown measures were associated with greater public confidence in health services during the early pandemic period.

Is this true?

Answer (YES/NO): NO